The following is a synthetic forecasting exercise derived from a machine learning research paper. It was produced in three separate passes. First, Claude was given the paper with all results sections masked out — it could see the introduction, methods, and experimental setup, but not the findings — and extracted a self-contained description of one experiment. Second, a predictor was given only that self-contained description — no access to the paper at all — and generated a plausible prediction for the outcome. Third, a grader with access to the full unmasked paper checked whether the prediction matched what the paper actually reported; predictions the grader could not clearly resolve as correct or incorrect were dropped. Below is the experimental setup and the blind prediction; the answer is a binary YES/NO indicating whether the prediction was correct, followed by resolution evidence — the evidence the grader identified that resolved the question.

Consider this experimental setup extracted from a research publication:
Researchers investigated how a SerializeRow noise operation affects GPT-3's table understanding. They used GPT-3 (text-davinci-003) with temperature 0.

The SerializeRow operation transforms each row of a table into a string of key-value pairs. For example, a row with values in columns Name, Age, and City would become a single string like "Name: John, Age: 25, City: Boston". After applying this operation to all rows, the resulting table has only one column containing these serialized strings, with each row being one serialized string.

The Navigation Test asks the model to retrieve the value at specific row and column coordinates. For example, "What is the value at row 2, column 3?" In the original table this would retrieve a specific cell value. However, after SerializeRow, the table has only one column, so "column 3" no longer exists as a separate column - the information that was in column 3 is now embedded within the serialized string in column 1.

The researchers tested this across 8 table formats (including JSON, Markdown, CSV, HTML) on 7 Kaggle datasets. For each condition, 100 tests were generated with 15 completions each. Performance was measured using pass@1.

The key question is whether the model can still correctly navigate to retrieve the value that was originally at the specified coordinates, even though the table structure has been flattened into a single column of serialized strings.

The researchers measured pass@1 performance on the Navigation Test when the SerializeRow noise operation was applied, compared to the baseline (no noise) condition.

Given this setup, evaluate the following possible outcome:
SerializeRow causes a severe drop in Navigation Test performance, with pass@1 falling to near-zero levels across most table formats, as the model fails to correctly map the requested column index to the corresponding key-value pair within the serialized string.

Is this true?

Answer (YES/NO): NO